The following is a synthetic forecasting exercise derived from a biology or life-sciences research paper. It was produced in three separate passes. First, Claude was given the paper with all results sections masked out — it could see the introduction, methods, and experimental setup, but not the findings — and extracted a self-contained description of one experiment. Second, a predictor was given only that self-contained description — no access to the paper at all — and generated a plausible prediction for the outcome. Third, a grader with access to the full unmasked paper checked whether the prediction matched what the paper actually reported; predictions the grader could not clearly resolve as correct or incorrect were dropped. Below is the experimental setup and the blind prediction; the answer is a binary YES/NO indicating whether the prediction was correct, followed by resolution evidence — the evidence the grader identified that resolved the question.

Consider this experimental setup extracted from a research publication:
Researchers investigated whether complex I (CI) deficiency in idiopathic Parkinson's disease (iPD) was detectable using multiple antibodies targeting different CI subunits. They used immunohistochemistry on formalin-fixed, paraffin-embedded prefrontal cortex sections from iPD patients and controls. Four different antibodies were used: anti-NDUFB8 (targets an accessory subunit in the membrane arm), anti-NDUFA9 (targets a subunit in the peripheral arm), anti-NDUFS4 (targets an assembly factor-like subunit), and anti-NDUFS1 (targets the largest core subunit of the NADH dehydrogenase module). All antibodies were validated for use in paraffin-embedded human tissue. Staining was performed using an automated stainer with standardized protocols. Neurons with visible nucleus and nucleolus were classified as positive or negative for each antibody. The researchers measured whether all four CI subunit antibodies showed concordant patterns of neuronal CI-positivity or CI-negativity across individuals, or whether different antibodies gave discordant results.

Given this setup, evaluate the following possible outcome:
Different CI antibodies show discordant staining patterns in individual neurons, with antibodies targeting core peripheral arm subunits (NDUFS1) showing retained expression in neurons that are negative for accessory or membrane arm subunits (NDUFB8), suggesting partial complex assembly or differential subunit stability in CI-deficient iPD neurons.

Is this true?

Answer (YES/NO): NO